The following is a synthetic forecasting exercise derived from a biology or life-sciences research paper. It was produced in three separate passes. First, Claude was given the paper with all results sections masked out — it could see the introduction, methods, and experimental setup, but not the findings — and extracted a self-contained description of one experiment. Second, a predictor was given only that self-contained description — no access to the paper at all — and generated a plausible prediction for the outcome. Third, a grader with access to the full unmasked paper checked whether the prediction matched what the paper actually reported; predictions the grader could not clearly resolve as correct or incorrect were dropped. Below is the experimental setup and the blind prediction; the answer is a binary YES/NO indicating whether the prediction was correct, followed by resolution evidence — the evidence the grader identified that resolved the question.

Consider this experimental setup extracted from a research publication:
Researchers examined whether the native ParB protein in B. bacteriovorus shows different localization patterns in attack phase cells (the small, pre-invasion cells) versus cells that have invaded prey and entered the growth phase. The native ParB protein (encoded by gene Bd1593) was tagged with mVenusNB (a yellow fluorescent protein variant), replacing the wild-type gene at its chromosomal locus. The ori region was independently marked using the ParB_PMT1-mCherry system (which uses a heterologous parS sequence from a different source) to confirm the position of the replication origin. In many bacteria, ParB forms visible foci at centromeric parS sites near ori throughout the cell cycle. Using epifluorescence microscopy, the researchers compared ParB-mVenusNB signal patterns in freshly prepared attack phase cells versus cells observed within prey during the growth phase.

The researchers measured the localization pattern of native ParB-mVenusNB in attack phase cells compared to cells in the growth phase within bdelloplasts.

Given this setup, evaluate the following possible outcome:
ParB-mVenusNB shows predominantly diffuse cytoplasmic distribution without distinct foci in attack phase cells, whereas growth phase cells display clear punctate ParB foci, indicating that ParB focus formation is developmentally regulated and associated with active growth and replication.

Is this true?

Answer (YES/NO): YES